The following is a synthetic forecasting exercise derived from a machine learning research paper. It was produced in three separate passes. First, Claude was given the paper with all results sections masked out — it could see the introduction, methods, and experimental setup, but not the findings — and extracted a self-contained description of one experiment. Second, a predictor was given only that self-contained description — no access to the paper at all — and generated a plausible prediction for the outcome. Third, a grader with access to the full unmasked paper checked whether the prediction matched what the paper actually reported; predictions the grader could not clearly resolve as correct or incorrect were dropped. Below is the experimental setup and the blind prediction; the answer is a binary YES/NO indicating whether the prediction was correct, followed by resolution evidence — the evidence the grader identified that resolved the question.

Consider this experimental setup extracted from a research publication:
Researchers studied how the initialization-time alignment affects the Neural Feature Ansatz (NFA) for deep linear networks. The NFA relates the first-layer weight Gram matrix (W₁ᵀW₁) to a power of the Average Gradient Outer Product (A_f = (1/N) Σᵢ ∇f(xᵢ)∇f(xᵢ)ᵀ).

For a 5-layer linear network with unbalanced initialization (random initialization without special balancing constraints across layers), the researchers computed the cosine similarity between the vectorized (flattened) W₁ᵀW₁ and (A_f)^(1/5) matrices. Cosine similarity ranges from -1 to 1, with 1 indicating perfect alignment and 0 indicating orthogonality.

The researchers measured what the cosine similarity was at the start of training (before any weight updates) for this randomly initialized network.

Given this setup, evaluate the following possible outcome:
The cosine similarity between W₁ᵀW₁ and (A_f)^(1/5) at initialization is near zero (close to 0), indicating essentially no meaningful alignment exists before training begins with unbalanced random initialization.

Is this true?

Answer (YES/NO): NO